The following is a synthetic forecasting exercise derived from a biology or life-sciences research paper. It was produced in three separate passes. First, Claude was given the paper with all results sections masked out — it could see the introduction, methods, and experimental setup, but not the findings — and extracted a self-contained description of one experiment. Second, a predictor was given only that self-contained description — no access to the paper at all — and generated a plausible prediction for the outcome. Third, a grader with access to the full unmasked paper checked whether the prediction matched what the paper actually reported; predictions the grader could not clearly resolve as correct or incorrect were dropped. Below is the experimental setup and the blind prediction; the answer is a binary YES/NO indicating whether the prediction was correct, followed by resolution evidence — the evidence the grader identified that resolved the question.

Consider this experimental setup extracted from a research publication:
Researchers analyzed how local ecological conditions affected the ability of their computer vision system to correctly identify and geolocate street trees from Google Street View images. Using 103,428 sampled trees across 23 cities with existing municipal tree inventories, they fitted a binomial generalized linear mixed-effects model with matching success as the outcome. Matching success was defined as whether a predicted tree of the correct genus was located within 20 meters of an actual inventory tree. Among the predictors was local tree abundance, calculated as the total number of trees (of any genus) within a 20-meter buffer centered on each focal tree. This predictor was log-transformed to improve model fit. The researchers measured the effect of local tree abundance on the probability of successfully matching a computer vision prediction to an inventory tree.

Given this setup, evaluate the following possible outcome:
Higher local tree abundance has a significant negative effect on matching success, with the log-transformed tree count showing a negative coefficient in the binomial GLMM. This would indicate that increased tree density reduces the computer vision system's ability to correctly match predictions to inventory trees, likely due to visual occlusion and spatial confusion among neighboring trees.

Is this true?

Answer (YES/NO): YES